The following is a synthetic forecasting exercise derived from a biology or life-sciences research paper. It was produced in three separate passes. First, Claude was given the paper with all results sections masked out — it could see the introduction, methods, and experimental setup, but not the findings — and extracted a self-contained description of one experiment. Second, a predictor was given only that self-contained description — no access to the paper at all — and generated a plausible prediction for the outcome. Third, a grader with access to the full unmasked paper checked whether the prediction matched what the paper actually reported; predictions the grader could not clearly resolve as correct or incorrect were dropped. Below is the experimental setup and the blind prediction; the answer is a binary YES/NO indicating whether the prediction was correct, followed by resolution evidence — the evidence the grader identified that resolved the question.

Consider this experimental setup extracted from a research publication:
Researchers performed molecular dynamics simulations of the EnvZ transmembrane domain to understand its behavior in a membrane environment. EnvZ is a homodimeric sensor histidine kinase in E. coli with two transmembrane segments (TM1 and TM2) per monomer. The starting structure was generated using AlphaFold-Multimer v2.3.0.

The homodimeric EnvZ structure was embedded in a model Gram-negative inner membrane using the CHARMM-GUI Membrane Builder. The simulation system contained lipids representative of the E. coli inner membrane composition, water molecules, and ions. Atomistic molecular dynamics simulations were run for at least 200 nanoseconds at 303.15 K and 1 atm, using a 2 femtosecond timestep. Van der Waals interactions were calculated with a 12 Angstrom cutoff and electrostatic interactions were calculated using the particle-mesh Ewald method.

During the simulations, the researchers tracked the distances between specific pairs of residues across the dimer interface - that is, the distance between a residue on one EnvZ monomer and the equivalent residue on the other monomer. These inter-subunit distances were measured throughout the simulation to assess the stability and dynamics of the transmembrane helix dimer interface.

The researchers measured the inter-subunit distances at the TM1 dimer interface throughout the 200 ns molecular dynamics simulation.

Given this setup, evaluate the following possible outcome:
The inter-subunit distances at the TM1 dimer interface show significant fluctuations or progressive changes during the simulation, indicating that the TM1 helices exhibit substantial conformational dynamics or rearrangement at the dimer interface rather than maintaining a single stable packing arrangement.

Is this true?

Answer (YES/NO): NO